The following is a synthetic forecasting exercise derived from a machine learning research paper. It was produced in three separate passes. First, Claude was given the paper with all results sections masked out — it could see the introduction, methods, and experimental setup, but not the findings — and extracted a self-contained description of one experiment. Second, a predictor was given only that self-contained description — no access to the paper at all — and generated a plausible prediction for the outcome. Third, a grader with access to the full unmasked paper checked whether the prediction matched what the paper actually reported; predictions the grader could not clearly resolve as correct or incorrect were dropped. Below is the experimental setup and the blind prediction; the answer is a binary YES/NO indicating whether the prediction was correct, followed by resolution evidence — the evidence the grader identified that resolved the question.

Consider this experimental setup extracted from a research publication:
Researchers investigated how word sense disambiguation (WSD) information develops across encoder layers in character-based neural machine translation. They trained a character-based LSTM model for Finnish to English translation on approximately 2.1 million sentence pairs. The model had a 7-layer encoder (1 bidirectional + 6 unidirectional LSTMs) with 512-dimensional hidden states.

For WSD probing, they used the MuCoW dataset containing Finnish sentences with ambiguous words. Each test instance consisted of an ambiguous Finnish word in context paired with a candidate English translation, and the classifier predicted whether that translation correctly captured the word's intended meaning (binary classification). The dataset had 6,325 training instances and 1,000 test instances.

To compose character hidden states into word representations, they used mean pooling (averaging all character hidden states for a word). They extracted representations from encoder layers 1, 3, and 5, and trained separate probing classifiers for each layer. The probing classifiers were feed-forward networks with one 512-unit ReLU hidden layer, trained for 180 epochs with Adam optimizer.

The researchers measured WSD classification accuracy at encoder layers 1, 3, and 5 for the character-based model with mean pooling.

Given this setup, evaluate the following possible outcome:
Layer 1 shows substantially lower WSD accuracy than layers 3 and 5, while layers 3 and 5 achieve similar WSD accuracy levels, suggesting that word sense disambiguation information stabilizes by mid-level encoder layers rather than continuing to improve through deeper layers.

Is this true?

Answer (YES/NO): NO